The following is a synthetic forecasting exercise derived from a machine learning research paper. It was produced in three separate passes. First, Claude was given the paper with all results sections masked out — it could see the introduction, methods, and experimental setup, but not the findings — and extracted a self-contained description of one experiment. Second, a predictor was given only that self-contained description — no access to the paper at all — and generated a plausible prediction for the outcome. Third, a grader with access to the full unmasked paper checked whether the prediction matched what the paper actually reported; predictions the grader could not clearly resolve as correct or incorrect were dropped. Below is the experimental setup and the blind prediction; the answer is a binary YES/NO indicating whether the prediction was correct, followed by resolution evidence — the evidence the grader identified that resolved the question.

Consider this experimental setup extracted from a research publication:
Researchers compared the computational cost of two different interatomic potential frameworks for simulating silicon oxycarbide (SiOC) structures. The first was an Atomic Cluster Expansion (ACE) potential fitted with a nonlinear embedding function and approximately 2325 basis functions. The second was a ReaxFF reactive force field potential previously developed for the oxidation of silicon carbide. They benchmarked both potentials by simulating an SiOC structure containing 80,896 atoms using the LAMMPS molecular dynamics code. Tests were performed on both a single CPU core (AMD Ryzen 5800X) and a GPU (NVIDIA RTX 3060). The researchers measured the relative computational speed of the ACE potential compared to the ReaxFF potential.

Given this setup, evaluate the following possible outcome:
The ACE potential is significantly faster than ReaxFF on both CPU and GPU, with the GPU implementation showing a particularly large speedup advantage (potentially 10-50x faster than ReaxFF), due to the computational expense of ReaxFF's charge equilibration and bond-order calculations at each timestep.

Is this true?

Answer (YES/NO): NO